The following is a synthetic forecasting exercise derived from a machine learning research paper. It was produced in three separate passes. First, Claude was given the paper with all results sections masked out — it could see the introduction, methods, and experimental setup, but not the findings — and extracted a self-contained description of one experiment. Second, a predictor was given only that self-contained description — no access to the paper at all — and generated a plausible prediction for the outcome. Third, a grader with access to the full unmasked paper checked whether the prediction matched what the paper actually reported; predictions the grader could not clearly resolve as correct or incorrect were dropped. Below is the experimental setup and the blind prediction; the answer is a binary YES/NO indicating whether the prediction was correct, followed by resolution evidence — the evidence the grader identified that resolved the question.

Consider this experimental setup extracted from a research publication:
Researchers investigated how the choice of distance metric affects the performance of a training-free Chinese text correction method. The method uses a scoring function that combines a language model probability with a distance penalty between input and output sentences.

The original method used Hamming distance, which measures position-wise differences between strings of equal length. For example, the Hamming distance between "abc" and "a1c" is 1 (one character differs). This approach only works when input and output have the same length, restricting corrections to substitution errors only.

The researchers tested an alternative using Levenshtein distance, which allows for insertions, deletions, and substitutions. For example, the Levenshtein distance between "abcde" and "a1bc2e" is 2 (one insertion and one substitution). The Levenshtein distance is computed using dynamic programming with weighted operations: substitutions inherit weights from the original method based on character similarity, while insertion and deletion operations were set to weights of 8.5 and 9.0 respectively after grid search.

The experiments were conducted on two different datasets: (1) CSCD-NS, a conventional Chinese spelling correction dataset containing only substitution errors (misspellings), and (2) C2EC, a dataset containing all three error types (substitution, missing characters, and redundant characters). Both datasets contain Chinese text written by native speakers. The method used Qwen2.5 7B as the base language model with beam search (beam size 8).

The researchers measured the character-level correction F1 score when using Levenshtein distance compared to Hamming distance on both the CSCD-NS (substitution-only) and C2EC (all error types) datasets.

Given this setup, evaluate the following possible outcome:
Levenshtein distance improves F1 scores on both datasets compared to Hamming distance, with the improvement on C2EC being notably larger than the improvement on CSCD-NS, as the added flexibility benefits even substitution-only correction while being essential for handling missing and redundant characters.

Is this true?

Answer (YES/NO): NO